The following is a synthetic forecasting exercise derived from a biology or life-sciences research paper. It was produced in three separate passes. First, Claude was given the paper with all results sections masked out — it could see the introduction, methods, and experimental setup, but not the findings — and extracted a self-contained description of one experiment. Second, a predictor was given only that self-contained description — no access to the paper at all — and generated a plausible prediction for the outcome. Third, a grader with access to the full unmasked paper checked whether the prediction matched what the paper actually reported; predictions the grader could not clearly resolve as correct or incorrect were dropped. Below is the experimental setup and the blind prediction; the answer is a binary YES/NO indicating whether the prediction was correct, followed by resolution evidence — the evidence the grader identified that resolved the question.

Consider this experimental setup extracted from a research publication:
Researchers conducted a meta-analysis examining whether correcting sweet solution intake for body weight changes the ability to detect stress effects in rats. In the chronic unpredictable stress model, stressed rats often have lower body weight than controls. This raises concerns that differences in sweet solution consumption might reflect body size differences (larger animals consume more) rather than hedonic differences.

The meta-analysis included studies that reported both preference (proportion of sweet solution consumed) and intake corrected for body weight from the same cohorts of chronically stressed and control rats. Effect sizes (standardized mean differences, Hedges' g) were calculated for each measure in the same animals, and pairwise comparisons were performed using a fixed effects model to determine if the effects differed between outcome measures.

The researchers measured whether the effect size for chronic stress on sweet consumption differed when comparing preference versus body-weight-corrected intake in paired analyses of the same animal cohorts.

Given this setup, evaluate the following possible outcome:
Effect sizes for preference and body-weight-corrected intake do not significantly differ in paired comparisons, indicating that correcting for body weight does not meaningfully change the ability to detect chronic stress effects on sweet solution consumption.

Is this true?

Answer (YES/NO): YES